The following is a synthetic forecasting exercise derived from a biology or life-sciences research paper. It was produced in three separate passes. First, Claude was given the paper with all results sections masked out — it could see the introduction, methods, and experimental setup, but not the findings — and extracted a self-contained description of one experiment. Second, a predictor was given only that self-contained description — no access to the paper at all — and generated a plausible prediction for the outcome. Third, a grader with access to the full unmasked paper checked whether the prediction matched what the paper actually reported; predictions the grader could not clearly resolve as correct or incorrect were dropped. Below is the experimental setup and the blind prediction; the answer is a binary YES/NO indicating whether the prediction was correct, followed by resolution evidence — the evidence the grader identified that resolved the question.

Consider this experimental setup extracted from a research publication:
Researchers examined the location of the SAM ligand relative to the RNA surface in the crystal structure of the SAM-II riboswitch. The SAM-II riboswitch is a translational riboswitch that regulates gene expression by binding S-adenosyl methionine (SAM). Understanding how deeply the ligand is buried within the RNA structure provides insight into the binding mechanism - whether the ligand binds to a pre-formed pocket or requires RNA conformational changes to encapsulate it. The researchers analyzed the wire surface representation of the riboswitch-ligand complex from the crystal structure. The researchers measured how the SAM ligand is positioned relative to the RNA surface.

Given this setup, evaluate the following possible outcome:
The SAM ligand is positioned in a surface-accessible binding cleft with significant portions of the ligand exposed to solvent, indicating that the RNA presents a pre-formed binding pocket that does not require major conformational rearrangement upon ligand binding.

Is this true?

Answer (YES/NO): NO